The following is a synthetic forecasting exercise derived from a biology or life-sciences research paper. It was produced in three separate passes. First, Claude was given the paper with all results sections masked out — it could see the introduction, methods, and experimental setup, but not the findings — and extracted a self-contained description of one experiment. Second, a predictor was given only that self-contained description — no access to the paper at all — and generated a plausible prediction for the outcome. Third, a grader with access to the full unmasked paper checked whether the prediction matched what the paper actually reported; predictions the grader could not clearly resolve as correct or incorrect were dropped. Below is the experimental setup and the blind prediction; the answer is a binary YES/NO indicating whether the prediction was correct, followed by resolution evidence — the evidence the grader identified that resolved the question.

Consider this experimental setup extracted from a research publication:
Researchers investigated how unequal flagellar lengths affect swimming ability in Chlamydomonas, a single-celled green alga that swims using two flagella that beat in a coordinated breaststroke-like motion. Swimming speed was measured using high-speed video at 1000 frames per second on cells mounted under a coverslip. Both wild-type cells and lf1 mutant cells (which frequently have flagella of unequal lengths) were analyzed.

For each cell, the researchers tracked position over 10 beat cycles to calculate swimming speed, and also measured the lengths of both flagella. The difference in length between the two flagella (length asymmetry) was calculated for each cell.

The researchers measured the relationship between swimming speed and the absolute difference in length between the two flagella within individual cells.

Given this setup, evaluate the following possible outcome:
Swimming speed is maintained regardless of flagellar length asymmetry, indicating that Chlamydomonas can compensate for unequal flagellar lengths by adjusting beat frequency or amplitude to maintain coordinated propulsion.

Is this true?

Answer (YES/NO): NO